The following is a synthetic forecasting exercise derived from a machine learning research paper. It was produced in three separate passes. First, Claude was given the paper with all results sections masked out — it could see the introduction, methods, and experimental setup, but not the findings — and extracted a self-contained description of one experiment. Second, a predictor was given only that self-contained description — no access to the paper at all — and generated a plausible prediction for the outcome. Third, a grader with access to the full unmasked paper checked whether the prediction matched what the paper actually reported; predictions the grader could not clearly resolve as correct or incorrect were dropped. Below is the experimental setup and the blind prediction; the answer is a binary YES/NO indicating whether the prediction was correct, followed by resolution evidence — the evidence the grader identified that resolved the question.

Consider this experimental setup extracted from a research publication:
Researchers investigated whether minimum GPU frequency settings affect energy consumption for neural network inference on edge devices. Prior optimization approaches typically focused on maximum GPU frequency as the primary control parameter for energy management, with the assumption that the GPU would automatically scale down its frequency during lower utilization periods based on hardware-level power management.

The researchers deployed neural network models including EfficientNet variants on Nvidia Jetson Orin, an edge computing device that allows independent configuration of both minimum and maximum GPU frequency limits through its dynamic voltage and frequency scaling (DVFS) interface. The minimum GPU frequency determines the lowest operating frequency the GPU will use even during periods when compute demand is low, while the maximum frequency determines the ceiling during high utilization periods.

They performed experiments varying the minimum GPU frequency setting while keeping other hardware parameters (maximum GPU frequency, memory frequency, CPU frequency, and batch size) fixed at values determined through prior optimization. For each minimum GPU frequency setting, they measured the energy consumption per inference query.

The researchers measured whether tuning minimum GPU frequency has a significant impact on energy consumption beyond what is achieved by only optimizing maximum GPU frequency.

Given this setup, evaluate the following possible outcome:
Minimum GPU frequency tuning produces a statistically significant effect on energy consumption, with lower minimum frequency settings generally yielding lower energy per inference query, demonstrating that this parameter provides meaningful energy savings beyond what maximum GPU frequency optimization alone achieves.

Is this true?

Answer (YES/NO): NO